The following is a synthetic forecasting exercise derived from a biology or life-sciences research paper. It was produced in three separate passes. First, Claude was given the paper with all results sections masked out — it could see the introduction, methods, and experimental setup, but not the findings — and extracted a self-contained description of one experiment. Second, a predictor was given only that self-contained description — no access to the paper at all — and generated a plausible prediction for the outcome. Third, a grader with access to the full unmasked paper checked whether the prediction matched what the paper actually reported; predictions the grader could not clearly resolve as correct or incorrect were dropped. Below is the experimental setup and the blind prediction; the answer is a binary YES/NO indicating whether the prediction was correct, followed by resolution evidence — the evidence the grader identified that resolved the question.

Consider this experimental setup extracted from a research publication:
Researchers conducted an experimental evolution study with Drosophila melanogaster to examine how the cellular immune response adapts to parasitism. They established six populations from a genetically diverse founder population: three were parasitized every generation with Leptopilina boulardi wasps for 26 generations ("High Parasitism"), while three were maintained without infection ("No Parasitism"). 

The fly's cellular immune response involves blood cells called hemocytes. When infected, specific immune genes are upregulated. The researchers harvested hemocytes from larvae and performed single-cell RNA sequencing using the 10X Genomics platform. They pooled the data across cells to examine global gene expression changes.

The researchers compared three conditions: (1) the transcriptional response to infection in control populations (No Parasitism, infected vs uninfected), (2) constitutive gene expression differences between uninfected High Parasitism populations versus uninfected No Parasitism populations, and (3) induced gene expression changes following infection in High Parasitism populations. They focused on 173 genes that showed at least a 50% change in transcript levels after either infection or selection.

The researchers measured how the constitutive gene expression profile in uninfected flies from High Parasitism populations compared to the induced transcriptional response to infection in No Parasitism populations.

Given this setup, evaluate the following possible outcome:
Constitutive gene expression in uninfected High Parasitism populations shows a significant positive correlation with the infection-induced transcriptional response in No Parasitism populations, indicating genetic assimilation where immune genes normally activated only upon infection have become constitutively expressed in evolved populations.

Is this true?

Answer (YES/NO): YES